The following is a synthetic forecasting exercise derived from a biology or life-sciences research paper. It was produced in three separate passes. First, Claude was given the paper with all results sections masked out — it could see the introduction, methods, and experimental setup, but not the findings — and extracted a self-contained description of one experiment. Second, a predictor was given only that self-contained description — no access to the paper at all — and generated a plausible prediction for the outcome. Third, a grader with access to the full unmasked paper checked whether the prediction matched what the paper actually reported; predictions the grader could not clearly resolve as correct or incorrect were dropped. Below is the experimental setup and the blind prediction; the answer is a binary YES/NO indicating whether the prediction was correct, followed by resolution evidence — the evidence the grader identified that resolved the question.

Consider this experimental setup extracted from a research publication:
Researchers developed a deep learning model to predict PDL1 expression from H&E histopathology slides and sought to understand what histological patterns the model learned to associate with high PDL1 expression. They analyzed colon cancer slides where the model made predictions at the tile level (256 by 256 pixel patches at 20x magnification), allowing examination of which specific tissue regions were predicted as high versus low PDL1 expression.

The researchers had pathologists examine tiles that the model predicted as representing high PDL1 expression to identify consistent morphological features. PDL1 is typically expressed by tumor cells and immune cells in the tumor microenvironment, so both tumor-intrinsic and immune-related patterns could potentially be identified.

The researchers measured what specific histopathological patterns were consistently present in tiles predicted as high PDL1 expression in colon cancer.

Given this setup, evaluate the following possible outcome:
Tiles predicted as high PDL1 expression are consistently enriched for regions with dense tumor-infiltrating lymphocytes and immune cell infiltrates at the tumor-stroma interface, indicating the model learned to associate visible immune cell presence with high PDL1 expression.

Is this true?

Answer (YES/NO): NO